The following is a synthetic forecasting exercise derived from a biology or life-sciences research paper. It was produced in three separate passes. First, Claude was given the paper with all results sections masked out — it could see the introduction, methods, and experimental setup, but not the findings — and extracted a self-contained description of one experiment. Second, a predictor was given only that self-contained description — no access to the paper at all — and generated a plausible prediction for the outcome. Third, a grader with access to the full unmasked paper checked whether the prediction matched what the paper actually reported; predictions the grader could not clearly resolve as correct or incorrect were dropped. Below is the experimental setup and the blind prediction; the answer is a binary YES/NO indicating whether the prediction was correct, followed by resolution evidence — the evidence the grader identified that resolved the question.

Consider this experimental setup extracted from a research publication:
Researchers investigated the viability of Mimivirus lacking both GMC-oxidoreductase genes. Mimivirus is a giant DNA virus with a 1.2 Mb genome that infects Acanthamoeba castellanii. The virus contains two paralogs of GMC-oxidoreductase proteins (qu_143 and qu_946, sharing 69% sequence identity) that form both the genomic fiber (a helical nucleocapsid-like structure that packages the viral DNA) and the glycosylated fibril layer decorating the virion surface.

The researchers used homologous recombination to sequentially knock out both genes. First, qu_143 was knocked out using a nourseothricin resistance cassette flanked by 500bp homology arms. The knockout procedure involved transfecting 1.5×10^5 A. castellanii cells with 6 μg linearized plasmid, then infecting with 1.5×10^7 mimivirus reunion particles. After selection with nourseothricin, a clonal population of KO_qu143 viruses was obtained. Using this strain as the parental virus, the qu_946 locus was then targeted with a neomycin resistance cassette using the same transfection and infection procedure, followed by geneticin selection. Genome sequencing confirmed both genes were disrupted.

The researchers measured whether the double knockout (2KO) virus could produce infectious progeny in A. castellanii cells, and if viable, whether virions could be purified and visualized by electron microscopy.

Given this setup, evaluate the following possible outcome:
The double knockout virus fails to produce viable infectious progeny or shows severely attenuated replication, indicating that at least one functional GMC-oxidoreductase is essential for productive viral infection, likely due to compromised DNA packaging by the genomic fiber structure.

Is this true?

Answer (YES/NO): NO